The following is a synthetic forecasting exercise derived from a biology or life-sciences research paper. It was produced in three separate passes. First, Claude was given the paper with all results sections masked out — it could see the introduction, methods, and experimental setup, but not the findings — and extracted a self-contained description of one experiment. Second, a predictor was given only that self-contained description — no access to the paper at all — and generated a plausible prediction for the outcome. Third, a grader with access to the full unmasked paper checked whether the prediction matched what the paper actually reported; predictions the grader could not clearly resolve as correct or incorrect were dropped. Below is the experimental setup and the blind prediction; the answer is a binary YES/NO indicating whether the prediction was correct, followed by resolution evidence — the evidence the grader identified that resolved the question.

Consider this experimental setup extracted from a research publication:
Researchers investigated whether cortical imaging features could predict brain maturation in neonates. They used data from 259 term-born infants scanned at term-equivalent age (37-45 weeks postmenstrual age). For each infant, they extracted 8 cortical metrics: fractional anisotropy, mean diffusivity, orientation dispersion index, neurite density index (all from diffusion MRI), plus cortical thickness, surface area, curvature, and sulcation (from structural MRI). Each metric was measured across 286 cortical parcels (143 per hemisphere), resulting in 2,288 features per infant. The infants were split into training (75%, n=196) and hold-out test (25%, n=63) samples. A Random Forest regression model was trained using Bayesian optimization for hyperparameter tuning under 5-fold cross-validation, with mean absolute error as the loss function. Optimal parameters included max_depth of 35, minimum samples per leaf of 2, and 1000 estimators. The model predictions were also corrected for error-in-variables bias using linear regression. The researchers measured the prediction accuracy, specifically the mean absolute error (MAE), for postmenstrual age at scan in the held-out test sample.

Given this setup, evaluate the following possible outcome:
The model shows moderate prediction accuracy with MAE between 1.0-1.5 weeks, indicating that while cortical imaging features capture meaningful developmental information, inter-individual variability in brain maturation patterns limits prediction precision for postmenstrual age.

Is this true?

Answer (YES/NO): NO